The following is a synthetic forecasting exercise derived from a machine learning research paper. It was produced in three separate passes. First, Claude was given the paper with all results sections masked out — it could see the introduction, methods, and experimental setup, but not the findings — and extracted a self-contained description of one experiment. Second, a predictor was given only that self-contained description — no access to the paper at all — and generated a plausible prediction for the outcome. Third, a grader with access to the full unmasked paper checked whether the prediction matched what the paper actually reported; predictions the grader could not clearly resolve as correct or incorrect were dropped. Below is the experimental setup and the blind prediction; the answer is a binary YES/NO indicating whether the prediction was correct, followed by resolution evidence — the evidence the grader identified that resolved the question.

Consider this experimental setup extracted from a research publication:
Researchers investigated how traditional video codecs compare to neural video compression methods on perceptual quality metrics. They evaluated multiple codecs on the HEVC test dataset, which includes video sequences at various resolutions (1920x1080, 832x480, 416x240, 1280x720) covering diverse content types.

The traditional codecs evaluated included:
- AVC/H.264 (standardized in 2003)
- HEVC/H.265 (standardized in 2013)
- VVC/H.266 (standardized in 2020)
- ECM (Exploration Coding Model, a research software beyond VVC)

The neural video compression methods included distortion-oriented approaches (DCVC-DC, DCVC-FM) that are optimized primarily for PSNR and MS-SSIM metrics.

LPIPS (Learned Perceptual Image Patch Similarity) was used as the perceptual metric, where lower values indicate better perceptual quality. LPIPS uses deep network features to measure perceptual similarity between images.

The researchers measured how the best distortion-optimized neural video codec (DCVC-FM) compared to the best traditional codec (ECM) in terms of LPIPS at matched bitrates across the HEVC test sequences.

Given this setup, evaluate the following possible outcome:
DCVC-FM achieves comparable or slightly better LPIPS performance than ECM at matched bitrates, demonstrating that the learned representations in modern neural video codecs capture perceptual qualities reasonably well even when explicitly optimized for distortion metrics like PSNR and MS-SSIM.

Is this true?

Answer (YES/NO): YES